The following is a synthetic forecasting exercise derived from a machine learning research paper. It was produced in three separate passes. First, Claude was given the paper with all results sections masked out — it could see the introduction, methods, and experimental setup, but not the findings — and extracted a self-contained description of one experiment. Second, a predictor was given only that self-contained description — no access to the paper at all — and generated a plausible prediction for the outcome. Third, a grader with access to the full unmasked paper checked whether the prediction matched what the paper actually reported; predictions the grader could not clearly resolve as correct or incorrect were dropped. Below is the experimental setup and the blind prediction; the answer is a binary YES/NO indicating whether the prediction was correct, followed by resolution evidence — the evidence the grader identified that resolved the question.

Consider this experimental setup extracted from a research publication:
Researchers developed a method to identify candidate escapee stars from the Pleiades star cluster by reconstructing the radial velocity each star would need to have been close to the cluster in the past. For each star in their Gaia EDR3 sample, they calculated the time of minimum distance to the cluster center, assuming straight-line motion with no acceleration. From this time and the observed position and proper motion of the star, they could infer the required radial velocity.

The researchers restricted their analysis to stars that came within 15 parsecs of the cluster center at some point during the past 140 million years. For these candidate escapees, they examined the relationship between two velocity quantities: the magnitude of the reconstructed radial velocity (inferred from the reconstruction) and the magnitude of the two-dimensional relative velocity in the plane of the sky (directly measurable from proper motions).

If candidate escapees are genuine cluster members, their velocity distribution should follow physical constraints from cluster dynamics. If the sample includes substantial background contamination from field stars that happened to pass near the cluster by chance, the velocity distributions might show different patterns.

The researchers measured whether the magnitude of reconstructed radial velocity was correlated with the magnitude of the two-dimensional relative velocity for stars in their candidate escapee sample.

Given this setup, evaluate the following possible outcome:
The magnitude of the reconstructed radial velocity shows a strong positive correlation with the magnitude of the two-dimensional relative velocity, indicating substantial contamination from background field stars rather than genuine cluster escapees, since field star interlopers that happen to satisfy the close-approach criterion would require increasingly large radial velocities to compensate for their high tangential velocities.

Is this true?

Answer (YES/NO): YES